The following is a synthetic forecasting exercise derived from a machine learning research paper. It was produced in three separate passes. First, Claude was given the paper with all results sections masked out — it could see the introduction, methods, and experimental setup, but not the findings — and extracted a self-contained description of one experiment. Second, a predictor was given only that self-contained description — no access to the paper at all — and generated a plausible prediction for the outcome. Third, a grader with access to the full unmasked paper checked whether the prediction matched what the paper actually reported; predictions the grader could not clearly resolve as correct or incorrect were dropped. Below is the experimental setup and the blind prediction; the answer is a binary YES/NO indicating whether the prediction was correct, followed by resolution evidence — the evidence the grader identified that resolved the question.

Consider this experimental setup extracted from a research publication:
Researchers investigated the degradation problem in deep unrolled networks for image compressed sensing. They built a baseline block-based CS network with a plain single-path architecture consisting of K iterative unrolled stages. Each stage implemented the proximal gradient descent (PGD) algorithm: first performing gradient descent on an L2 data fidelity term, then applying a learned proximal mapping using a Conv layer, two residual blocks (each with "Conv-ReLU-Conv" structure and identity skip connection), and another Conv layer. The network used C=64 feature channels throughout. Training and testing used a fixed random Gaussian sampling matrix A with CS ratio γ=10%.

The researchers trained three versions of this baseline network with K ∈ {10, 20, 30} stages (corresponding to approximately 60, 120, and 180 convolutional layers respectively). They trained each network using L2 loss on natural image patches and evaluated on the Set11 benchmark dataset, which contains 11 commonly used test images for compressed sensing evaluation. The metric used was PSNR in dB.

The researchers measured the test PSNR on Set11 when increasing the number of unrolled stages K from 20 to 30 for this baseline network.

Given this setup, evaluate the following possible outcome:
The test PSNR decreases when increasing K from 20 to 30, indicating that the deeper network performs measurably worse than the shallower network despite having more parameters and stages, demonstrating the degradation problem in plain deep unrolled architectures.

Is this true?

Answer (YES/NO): YES